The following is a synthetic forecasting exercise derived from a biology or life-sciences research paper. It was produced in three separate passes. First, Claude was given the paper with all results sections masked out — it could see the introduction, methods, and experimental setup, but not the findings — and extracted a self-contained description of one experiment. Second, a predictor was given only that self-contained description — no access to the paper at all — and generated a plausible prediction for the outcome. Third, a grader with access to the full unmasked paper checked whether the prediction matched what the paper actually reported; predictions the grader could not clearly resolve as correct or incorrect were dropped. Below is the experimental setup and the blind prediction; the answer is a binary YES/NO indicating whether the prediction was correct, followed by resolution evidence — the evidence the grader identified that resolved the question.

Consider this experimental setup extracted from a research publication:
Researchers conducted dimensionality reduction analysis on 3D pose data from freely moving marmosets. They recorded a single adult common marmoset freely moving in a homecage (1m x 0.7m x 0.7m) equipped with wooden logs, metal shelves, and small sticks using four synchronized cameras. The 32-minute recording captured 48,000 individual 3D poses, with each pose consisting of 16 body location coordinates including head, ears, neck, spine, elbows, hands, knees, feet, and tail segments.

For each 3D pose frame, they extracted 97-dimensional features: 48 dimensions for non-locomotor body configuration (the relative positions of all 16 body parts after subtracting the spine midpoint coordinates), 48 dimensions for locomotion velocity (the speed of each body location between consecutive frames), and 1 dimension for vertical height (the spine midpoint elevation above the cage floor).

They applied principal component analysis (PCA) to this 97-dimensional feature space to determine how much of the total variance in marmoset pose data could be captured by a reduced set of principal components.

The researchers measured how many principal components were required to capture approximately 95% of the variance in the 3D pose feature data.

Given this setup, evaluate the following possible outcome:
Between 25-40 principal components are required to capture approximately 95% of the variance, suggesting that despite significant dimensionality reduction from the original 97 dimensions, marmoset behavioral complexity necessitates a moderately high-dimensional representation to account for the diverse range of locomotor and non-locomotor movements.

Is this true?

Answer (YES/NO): NO